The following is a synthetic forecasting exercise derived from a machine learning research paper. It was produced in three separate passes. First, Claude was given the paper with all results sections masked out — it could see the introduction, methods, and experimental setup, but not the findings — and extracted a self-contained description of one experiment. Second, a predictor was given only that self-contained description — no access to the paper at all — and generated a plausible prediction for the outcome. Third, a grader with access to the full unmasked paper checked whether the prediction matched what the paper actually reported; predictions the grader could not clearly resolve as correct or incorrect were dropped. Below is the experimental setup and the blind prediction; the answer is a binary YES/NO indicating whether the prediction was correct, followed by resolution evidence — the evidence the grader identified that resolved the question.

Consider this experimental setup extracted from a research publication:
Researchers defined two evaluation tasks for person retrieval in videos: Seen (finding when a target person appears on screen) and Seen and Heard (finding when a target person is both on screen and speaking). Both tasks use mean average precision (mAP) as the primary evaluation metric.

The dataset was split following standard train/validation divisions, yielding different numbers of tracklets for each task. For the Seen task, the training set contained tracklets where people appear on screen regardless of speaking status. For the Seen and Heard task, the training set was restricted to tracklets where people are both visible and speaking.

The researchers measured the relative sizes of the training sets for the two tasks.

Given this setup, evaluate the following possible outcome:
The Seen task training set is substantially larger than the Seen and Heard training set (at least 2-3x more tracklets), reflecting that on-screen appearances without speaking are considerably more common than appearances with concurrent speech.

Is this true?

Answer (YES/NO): YES